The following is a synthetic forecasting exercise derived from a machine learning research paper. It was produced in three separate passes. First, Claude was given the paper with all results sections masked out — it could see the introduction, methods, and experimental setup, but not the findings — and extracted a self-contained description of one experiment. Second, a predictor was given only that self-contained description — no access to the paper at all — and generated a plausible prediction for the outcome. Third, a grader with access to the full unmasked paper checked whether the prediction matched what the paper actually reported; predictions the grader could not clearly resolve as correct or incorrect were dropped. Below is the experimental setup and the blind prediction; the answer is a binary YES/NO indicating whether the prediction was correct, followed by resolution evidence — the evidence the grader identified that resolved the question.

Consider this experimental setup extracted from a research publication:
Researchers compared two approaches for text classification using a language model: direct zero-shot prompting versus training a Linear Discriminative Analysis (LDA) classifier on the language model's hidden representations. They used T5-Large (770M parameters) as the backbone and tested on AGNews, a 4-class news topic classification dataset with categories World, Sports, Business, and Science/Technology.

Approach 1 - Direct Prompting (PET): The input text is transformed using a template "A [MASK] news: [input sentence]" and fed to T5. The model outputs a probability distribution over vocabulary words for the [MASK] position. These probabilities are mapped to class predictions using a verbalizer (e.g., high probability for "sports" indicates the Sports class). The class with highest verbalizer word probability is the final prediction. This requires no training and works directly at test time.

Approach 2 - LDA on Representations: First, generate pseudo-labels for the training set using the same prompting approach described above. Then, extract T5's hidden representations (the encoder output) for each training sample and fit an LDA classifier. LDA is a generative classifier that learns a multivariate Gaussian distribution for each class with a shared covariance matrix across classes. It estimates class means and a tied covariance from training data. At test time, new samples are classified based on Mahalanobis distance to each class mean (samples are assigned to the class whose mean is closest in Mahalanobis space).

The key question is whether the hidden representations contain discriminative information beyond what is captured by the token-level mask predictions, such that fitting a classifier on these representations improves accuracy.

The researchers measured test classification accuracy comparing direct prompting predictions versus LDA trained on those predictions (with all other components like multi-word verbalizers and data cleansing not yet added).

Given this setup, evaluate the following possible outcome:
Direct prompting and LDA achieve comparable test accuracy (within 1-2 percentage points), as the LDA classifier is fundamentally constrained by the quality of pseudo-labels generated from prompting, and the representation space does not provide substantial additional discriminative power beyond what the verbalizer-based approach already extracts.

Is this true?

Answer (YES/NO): NO